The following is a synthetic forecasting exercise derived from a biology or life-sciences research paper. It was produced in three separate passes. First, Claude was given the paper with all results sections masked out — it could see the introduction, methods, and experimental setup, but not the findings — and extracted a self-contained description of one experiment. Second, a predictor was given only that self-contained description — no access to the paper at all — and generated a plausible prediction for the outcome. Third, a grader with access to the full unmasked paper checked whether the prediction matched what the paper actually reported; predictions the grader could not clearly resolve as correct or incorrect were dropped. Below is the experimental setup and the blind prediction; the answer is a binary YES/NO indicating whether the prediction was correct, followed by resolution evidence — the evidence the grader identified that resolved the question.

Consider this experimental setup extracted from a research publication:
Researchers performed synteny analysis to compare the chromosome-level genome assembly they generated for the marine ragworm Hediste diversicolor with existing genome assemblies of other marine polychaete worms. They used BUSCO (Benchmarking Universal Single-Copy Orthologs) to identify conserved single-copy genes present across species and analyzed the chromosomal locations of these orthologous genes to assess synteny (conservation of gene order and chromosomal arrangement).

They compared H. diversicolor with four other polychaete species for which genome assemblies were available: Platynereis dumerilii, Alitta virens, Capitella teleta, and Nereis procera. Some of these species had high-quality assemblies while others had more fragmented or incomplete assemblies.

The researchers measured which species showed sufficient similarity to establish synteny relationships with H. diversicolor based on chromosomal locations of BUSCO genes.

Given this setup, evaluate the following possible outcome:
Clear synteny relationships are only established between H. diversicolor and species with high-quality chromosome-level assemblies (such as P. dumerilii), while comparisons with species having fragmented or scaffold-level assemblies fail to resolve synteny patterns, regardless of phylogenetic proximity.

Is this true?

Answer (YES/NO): NO